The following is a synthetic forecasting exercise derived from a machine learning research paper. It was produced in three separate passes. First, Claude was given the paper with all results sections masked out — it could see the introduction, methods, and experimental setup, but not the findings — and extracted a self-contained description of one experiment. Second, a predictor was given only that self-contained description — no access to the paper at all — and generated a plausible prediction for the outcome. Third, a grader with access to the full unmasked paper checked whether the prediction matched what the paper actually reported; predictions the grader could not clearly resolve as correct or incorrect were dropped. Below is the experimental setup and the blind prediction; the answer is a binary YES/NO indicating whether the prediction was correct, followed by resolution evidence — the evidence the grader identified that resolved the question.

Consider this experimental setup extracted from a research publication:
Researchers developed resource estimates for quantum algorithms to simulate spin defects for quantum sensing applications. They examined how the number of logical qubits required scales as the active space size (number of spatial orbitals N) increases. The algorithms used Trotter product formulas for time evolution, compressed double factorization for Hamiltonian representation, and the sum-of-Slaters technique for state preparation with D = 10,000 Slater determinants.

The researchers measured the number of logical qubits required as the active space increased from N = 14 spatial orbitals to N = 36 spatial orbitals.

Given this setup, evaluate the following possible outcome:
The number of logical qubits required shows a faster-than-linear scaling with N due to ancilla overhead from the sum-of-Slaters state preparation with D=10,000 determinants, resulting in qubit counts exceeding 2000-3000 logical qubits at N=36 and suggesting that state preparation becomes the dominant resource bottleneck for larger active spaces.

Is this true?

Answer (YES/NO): NO